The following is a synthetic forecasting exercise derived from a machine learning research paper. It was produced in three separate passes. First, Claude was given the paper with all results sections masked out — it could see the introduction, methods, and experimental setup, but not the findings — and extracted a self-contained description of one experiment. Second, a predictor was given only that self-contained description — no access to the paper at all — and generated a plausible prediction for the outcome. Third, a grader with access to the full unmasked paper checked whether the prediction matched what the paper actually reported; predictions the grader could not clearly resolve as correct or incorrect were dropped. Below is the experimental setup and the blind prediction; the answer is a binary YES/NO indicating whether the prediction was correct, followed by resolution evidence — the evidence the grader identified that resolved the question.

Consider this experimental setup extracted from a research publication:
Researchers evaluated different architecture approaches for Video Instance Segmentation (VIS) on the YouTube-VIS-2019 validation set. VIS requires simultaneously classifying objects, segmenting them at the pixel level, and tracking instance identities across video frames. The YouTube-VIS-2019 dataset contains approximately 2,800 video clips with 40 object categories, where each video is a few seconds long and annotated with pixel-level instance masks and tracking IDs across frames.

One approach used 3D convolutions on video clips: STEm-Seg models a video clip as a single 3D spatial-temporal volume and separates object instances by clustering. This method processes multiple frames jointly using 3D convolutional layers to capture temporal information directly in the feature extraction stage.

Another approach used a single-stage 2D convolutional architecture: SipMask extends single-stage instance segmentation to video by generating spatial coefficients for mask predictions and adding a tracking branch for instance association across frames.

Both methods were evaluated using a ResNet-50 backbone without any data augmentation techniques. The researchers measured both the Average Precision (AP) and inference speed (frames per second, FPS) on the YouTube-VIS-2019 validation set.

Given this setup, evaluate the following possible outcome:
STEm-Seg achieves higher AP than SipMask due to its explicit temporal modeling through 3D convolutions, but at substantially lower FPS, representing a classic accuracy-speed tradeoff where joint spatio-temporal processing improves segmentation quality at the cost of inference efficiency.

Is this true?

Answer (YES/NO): NO